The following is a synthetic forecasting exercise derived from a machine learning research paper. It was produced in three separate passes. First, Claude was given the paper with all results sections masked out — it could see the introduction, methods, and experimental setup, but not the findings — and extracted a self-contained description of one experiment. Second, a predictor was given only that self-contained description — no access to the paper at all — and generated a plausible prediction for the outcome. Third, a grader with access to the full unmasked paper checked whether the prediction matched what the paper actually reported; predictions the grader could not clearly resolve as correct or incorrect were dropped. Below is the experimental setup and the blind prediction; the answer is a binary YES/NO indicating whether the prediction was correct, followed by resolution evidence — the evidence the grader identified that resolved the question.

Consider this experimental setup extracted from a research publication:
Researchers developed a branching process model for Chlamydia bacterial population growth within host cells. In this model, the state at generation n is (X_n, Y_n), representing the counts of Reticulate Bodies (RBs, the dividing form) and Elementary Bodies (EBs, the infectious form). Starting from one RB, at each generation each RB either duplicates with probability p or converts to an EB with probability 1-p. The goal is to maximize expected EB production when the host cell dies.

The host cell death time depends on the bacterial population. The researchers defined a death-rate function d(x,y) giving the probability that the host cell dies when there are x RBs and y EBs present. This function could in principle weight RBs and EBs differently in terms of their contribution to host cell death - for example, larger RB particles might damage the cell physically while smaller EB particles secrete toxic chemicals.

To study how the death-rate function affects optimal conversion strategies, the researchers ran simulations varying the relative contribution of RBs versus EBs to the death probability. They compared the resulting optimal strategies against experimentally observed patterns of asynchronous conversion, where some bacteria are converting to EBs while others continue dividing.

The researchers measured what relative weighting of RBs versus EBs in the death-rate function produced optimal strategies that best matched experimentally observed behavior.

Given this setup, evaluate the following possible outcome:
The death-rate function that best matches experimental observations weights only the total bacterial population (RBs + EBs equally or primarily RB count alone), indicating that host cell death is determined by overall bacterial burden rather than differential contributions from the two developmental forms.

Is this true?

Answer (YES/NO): YES